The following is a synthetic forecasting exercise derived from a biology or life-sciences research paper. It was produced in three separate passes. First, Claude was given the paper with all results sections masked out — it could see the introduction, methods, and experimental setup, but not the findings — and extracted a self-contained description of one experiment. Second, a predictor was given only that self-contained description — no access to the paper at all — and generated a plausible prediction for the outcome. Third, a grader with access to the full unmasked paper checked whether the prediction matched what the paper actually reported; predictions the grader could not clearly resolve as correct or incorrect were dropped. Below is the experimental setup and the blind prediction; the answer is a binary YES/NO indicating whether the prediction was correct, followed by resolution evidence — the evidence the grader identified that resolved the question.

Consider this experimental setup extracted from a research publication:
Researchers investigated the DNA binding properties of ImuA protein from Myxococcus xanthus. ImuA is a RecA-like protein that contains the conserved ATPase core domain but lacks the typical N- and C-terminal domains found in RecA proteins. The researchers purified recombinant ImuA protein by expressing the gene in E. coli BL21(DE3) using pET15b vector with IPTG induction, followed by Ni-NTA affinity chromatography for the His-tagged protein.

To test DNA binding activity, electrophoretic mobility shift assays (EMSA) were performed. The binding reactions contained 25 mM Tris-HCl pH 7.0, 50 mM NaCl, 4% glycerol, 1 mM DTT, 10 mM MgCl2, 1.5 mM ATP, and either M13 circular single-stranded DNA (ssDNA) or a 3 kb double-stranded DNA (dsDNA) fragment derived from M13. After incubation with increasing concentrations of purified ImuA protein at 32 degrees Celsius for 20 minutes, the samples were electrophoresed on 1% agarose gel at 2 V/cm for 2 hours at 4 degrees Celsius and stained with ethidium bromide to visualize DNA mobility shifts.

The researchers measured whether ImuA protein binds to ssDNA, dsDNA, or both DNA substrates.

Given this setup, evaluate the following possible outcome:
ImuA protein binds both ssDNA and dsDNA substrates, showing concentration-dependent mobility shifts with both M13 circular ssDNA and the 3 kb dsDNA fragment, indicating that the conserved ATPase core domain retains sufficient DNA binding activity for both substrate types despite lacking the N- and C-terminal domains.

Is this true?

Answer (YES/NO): NO